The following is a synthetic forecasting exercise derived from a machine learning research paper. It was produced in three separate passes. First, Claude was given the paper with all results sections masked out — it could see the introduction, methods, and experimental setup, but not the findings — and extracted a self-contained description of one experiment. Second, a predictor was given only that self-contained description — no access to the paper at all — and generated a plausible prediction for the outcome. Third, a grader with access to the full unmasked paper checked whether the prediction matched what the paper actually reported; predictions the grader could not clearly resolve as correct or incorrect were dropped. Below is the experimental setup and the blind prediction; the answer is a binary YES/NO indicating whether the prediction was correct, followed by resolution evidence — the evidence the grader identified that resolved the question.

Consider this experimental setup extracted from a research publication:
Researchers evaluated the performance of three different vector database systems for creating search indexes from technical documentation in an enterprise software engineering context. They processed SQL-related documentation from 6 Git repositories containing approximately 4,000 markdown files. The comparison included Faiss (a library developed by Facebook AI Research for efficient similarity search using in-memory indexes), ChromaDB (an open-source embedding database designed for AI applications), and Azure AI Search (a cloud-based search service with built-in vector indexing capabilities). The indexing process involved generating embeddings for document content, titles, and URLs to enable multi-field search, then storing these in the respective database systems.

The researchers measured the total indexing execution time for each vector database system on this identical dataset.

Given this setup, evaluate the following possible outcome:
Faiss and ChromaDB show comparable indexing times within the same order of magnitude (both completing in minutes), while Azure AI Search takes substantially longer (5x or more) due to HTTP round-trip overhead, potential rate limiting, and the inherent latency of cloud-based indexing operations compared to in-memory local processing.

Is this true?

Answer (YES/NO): NO